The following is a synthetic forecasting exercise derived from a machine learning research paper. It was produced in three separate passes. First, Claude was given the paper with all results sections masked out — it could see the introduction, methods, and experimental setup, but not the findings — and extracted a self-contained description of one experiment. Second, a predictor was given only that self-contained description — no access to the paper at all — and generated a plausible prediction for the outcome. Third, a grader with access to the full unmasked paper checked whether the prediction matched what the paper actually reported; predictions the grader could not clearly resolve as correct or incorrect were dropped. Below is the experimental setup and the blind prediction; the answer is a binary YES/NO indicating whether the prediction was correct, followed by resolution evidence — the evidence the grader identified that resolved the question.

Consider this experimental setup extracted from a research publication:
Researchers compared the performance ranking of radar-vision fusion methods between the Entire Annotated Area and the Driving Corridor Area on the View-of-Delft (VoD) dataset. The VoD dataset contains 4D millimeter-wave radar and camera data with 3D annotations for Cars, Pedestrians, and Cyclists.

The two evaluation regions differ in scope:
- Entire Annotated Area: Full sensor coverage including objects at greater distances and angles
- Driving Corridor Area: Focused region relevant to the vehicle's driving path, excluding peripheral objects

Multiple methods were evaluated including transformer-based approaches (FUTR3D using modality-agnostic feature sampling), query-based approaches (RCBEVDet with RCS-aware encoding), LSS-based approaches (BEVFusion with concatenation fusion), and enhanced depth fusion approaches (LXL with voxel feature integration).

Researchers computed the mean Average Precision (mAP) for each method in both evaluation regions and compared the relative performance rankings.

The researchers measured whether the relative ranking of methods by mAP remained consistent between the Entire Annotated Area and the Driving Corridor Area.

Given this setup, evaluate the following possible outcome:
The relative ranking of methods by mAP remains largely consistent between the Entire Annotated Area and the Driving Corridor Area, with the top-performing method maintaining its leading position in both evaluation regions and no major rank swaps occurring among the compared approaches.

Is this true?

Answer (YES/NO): NO